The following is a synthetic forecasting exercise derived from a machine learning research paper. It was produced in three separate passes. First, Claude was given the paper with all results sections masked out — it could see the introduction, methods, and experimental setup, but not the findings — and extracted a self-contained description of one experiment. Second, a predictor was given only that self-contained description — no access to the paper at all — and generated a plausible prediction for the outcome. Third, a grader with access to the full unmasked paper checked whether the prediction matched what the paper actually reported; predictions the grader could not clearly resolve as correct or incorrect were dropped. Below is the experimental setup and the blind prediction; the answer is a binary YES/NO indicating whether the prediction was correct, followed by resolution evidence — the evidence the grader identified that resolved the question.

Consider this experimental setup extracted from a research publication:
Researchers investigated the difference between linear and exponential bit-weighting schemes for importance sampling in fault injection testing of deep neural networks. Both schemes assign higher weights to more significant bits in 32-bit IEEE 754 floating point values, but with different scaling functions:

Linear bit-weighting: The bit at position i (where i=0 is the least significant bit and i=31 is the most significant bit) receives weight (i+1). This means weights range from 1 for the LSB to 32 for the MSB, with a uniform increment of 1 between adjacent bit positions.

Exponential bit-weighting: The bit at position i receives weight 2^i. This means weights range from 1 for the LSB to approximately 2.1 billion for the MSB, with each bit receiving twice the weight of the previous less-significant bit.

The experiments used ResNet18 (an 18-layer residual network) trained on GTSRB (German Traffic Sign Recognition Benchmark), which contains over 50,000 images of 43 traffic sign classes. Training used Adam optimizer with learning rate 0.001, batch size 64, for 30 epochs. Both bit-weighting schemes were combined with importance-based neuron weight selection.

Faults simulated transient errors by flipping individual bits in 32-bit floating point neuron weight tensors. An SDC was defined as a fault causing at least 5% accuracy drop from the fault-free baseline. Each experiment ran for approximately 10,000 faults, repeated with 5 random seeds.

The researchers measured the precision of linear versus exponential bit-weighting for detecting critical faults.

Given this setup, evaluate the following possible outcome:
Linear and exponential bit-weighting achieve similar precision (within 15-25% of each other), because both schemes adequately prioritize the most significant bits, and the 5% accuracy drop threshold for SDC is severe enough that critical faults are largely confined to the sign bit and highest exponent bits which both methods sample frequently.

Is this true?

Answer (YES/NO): NO